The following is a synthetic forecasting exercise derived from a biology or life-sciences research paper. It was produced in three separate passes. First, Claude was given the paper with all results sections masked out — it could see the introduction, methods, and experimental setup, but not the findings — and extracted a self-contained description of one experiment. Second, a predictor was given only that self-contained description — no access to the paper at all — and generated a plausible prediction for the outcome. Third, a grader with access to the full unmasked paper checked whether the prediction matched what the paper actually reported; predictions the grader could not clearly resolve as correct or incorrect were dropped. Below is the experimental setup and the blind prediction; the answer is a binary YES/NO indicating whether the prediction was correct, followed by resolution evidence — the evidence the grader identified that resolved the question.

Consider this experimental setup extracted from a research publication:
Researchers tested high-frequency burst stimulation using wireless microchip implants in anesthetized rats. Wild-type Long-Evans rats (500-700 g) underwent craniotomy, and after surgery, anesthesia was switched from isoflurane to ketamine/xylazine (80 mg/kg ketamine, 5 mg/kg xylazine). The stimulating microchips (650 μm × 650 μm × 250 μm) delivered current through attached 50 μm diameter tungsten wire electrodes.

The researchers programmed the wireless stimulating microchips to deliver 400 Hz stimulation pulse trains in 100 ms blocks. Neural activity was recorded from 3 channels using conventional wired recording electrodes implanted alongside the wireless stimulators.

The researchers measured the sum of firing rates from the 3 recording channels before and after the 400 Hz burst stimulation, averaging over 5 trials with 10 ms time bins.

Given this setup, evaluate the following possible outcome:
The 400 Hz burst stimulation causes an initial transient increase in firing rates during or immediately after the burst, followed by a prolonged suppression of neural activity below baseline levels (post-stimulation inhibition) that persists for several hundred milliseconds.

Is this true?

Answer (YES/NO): NO